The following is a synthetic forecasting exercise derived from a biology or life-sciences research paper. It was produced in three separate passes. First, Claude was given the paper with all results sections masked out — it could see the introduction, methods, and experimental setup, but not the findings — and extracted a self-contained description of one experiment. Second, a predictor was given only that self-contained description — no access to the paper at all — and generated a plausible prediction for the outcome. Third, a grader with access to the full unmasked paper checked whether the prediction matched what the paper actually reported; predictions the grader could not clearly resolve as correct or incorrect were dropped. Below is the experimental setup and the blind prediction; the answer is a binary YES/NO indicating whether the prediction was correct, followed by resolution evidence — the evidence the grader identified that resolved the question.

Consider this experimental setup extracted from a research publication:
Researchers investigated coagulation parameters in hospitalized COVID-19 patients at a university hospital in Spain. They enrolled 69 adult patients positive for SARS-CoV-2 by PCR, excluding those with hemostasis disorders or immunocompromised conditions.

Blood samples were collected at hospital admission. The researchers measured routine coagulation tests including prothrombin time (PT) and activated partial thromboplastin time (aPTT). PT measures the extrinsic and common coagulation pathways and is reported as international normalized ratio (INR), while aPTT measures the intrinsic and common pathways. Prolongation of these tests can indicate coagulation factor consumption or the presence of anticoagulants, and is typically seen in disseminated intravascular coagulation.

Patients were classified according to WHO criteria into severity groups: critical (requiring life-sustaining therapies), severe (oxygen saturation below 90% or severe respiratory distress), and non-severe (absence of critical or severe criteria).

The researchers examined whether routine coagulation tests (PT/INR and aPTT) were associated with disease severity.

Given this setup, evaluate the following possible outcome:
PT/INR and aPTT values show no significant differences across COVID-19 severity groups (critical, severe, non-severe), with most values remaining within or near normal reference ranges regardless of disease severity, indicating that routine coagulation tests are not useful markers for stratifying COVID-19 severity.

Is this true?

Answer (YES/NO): YES